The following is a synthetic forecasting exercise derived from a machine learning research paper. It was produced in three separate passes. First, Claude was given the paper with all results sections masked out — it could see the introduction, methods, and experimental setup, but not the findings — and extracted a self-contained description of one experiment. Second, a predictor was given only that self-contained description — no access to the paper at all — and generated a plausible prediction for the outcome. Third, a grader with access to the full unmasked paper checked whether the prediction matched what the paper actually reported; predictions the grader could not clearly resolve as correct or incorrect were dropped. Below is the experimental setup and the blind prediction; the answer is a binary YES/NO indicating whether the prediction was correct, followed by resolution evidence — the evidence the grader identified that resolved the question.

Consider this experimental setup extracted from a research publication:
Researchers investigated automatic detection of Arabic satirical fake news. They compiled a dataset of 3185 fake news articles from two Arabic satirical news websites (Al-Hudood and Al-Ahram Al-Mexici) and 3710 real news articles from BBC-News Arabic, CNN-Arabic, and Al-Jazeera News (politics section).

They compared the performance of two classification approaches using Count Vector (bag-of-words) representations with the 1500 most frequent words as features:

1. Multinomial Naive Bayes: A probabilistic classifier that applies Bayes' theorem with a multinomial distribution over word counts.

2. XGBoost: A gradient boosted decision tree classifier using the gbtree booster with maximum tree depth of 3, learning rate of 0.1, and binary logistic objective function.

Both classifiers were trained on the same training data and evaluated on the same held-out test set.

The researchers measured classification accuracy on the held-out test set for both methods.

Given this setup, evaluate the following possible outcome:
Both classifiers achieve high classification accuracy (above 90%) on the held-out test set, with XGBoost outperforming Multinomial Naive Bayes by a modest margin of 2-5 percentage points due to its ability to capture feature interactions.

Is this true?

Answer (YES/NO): NO